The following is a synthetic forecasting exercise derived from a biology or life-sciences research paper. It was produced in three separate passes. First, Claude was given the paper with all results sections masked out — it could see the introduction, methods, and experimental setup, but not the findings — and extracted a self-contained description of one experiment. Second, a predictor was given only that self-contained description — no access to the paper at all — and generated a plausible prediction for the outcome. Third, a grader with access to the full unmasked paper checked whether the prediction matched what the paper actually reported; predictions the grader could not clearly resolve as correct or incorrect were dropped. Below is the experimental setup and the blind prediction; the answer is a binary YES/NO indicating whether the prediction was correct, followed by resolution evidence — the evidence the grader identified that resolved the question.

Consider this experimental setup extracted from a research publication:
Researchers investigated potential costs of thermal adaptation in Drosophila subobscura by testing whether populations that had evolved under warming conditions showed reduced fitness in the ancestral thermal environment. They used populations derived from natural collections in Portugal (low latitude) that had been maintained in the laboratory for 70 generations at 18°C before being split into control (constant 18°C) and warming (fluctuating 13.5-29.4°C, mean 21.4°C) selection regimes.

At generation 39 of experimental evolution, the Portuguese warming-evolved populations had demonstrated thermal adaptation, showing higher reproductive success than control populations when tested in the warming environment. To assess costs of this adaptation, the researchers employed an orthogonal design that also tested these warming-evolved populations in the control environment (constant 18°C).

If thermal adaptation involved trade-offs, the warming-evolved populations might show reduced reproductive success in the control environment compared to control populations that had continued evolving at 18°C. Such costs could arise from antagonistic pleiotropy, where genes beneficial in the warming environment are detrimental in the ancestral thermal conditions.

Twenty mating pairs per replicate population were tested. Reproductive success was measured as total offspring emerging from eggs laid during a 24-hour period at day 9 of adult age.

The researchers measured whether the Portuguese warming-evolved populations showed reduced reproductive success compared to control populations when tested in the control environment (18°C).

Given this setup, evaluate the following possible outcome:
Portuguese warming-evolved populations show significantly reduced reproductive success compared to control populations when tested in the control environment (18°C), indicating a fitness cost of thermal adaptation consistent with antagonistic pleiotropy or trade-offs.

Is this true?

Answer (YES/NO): NO